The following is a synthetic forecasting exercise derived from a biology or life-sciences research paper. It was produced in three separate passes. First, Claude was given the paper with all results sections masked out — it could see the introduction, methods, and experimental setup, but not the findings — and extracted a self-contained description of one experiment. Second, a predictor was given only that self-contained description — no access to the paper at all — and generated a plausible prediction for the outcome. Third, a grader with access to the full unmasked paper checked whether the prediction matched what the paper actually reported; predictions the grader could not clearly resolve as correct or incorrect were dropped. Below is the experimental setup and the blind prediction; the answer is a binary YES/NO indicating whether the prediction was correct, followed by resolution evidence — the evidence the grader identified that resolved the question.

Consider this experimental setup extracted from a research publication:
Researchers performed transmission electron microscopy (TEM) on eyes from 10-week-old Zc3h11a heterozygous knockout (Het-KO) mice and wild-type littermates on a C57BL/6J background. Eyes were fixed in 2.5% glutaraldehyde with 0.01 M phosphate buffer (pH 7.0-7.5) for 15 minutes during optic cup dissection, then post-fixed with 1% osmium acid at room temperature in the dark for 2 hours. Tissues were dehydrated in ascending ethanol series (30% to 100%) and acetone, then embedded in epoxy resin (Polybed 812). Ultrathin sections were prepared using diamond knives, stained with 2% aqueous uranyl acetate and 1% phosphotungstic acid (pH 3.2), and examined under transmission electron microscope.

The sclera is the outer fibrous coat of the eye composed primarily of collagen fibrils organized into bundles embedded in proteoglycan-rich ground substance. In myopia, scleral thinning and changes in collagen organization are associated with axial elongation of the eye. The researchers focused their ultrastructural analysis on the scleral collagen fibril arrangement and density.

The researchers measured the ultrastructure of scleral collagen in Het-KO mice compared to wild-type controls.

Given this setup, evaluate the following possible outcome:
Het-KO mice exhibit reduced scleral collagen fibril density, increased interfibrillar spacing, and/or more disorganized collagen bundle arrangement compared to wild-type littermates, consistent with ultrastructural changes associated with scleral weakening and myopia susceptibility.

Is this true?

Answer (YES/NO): YES